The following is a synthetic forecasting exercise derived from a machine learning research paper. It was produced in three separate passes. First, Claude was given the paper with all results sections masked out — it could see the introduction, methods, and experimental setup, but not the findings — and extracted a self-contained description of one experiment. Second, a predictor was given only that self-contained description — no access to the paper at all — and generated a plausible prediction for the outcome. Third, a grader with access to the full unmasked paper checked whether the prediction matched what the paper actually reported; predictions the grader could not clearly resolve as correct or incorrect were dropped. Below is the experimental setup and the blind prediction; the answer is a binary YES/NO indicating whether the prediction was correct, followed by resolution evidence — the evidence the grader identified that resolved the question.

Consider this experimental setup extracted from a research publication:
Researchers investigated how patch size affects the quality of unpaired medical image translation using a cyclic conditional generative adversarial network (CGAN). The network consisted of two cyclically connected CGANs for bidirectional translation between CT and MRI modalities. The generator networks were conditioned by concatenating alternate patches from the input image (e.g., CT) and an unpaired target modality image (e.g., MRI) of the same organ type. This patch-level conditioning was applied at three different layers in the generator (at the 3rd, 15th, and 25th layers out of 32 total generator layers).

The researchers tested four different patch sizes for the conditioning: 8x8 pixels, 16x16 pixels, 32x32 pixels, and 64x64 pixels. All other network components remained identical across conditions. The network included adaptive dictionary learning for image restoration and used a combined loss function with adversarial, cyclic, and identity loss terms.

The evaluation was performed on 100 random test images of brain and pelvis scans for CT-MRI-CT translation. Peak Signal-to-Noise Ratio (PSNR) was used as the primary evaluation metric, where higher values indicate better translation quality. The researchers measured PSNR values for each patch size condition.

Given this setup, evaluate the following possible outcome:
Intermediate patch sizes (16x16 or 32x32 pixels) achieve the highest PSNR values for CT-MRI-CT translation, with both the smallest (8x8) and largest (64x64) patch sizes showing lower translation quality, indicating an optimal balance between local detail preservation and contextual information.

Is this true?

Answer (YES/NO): YES